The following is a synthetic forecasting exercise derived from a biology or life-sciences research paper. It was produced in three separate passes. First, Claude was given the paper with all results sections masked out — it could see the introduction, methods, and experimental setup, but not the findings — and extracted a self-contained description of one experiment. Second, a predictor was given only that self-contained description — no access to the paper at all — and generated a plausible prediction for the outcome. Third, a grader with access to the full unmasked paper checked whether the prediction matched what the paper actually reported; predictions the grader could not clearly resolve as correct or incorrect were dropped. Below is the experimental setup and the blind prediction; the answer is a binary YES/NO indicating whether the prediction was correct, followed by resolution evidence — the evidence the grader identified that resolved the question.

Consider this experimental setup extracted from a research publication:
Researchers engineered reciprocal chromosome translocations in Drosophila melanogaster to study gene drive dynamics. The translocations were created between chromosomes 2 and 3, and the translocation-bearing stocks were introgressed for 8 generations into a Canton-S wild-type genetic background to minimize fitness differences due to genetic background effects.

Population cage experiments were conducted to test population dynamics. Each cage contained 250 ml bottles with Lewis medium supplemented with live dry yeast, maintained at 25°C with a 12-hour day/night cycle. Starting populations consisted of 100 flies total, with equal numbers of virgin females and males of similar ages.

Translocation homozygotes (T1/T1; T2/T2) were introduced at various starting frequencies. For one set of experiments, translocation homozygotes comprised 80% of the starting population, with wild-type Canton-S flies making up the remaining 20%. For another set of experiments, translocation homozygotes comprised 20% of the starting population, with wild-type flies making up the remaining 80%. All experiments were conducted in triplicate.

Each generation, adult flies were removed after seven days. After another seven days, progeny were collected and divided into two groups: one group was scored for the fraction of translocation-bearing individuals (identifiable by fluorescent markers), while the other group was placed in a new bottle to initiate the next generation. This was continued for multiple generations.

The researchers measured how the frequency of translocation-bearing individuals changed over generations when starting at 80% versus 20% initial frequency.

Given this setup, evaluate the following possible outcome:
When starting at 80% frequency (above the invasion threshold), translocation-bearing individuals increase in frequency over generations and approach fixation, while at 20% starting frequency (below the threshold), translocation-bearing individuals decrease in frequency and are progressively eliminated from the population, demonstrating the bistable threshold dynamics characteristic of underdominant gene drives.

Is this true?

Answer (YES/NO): YES